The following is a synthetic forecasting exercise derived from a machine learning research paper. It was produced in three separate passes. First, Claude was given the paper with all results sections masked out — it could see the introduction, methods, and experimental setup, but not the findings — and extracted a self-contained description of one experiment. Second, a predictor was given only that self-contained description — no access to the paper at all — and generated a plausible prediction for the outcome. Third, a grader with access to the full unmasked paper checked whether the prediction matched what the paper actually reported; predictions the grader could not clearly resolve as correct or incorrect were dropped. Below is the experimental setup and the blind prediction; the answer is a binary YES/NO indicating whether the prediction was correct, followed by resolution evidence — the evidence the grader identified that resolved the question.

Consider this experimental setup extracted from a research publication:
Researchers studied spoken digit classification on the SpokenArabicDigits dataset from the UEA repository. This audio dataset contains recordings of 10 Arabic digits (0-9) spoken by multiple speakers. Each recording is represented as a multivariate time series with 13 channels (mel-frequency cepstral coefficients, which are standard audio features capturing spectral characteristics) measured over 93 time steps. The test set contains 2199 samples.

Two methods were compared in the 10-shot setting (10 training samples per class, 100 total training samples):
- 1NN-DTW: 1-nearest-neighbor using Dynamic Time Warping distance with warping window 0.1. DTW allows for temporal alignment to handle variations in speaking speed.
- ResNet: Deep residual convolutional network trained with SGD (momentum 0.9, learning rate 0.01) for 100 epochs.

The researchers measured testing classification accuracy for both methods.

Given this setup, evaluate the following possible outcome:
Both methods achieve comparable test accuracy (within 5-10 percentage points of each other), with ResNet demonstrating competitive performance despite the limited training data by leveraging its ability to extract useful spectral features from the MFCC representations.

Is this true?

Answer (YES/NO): NO